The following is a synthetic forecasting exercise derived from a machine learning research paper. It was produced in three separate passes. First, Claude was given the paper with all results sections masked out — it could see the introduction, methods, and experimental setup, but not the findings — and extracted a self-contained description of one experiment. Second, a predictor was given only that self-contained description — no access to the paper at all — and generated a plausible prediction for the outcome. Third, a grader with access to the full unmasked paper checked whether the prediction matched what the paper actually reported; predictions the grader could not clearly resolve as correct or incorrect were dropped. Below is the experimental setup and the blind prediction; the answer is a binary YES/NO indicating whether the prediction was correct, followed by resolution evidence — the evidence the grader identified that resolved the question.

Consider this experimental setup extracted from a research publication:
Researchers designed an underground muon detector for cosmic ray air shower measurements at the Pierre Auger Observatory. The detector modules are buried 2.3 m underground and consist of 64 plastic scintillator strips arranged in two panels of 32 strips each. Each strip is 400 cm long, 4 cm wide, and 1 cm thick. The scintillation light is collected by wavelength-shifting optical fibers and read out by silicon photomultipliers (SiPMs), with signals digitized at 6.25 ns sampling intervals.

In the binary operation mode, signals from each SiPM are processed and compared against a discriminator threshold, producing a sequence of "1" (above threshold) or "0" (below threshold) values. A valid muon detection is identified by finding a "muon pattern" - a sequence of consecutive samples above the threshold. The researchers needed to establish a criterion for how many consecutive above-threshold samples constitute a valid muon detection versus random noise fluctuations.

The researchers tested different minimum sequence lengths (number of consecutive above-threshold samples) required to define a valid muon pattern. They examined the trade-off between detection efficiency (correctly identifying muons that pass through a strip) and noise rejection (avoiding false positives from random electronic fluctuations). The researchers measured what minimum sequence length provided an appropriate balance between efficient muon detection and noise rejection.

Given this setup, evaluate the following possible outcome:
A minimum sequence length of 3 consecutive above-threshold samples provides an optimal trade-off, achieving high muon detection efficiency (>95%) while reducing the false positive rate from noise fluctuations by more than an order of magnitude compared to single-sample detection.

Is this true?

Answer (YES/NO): NO